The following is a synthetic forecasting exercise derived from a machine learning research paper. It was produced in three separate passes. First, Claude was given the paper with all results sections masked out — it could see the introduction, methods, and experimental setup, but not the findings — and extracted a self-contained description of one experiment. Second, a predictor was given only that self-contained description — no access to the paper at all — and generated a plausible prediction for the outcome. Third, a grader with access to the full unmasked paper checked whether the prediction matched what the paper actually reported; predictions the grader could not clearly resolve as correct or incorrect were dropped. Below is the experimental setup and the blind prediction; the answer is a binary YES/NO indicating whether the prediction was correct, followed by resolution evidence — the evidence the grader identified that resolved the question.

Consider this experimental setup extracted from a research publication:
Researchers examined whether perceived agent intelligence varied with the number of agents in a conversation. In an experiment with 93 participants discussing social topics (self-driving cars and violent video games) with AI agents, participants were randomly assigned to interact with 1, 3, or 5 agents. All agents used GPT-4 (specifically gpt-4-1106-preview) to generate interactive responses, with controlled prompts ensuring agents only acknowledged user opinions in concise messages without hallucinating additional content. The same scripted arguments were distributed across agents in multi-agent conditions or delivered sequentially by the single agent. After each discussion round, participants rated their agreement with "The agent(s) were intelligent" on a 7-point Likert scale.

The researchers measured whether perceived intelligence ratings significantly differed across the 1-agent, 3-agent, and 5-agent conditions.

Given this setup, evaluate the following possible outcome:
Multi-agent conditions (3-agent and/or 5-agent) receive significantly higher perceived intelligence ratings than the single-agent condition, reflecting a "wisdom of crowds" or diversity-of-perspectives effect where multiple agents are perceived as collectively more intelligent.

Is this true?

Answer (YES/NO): NO